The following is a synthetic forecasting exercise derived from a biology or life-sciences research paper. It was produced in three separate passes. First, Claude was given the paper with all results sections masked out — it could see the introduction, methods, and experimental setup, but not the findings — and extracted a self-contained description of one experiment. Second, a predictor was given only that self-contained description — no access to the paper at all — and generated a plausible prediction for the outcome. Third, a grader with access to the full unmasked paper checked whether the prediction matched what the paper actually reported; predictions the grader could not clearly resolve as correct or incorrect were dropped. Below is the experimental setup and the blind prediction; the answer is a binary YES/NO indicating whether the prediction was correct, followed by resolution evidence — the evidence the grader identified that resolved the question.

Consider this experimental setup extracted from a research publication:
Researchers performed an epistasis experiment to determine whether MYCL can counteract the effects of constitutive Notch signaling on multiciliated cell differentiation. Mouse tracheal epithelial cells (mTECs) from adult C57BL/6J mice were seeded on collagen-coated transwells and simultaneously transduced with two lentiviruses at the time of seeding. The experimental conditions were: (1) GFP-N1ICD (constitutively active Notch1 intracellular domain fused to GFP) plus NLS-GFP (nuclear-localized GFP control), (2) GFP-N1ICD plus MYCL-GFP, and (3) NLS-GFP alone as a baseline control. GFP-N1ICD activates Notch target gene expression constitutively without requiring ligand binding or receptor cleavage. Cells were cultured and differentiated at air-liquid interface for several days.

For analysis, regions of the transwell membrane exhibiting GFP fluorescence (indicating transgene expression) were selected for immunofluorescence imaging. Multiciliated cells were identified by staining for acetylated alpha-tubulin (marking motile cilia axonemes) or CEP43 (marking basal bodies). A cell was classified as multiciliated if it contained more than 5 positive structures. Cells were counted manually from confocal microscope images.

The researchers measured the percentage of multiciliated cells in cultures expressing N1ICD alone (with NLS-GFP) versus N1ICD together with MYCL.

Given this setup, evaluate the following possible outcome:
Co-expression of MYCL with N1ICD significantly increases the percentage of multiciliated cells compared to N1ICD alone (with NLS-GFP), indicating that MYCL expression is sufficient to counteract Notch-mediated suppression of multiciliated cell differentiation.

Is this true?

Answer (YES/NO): YES